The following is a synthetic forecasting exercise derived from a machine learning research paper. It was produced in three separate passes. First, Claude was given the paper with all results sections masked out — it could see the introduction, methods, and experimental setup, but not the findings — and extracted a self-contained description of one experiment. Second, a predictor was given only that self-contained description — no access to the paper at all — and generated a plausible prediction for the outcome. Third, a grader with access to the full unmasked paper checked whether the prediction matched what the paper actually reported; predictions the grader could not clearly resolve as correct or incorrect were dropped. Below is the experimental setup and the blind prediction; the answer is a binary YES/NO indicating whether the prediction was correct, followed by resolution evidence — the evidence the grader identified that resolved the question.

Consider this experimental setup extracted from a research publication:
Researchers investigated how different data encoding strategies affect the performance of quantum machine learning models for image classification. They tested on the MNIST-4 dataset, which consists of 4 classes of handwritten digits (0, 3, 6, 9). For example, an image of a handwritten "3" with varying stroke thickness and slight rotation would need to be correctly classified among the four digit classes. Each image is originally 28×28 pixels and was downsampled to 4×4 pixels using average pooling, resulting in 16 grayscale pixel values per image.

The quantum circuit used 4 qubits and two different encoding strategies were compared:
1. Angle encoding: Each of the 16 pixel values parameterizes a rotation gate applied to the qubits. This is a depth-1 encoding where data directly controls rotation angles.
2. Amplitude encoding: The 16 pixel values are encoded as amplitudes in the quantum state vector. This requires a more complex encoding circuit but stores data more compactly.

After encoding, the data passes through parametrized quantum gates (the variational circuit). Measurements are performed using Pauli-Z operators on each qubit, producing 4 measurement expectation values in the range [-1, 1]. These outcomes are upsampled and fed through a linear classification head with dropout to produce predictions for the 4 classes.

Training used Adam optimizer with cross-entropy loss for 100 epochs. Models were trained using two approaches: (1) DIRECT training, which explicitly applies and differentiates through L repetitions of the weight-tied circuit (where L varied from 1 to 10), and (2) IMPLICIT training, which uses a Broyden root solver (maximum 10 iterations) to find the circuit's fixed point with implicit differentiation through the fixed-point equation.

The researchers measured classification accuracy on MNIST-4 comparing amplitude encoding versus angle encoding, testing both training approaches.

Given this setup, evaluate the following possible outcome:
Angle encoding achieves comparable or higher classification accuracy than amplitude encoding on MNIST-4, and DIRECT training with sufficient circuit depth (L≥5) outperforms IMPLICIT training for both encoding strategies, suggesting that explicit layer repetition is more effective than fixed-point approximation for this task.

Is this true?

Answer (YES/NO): NO